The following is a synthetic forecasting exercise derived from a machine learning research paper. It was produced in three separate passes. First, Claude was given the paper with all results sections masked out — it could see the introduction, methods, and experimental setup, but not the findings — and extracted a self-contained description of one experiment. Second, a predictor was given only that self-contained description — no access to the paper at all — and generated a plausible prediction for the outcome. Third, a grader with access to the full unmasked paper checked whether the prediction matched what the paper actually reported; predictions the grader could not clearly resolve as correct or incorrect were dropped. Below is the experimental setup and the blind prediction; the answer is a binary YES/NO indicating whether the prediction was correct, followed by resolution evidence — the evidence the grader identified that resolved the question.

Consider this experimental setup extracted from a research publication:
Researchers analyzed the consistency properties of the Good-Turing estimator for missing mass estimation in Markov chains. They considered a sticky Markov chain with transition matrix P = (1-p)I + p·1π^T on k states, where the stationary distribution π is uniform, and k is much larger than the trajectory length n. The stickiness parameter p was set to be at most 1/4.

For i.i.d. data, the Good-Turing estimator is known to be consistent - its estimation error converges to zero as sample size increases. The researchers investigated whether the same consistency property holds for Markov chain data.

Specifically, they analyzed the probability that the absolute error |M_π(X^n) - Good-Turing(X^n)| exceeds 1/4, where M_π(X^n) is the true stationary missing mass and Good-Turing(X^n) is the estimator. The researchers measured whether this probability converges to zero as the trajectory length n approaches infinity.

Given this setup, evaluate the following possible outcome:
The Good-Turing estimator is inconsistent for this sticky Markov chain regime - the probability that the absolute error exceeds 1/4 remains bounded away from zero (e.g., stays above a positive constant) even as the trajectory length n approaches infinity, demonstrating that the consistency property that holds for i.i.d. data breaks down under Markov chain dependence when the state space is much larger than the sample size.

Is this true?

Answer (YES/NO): YES